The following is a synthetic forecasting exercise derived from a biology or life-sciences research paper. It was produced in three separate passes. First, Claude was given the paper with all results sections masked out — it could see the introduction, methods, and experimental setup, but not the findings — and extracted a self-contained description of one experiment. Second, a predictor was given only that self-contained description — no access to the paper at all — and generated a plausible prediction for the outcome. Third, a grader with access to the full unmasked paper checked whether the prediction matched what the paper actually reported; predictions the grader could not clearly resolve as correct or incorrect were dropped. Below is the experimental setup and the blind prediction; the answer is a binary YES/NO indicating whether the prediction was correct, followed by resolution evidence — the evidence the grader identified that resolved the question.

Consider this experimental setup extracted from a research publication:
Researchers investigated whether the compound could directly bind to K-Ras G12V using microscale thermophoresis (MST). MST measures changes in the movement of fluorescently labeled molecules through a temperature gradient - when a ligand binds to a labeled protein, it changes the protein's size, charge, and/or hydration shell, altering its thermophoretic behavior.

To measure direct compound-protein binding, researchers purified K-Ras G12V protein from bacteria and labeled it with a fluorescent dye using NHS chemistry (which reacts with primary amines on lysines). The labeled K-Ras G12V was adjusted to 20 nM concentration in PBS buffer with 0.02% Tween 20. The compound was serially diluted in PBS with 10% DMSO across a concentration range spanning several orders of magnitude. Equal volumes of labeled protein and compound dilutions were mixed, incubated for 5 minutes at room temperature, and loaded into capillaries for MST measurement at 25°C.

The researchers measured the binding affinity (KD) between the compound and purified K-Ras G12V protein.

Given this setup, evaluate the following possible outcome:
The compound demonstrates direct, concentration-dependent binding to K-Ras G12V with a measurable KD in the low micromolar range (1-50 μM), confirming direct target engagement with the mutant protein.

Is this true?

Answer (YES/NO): NO